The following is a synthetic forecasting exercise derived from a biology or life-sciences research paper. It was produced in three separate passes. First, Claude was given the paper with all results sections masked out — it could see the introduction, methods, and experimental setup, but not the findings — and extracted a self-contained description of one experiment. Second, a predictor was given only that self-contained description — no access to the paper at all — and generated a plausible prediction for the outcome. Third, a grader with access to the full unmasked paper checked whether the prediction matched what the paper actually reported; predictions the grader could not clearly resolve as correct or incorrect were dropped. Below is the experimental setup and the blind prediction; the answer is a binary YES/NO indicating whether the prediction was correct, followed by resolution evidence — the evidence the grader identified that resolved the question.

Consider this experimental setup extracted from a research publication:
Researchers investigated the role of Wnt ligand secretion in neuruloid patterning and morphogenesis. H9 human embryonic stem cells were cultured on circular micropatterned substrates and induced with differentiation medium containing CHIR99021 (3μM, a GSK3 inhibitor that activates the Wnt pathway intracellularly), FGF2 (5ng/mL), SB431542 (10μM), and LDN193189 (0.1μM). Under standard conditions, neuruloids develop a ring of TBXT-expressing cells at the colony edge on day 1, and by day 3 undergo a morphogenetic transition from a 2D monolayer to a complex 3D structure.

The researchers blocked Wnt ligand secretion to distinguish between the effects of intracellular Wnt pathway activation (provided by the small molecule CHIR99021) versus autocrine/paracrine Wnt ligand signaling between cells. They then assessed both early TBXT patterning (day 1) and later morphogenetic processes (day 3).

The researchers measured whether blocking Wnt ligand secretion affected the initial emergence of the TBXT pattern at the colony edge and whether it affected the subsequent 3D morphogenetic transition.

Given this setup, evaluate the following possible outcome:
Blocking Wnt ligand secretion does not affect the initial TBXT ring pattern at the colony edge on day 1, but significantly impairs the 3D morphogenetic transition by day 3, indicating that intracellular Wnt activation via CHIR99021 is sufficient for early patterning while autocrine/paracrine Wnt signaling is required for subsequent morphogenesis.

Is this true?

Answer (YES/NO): YES